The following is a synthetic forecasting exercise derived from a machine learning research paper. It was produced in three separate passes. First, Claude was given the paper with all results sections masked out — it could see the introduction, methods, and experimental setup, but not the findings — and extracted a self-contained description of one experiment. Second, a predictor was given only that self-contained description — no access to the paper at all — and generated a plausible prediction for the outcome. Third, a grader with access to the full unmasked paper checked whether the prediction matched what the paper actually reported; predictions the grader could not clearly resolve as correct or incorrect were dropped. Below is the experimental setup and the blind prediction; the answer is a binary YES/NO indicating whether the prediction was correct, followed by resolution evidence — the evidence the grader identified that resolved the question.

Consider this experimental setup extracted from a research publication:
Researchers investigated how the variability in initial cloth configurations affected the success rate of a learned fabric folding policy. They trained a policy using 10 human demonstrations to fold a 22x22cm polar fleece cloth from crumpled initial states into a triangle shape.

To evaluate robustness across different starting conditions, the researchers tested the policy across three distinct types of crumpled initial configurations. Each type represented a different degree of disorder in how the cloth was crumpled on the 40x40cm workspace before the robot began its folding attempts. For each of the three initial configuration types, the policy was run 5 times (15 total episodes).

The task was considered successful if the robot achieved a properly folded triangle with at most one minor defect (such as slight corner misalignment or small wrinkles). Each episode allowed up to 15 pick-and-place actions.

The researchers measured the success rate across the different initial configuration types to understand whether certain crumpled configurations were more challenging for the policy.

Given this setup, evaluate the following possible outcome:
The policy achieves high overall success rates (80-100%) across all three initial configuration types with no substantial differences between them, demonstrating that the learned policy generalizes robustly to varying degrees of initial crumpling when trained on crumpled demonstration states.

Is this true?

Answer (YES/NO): YES